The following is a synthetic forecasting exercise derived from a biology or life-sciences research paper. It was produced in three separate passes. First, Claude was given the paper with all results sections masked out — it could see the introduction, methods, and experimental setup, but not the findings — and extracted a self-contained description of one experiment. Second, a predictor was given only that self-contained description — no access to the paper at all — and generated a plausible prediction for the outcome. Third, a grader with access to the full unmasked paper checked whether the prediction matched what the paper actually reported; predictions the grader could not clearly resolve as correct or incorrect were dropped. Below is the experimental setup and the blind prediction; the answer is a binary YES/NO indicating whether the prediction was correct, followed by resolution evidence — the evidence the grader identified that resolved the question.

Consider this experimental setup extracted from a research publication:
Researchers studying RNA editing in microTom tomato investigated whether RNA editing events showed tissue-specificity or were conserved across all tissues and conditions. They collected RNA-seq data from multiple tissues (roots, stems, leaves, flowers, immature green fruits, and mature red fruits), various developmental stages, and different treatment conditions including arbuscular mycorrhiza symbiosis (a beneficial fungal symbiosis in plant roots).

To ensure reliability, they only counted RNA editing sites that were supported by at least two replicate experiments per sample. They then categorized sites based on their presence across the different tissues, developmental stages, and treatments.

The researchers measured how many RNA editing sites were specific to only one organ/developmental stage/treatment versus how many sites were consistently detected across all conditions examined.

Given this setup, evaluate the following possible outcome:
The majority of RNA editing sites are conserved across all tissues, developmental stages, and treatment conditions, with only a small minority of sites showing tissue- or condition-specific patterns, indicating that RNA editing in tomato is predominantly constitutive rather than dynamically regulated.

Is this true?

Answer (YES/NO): NO